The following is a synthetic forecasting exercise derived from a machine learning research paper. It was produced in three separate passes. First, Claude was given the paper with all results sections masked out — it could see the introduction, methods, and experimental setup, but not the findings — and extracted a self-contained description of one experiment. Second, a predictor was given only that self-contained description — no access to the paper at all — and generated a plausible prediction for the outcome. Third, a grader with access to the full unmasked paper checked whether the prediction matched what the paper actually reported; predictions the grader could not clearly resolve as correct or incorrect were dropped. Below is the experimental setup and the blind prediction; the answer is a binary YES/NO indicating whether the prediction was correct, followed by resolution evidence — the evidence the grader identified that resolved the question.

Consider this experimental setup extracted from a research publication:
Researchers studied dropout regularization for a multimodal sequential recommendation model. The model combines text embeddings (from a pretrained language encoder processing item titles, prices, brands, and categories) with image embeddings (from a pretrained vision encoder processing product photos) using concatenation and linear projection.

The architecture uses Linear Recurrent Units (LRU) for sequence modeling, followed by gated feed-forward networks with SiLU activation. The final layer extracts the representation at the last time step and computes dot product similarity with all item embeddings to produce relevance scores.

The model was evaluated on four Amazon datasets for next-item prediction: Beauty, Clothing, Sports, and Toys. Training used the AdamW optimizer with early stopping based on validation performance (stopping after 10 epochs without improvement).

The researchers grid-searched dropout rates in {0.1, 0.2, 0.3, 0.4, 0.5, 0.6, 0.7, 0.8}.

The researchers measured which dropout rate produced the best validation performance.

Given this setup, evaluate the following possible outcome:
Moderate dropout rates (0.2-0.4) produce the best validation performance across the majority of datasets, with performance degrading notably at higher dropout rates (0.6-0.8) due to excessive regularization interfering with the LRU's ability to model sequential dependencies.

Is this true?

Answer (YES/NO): NO